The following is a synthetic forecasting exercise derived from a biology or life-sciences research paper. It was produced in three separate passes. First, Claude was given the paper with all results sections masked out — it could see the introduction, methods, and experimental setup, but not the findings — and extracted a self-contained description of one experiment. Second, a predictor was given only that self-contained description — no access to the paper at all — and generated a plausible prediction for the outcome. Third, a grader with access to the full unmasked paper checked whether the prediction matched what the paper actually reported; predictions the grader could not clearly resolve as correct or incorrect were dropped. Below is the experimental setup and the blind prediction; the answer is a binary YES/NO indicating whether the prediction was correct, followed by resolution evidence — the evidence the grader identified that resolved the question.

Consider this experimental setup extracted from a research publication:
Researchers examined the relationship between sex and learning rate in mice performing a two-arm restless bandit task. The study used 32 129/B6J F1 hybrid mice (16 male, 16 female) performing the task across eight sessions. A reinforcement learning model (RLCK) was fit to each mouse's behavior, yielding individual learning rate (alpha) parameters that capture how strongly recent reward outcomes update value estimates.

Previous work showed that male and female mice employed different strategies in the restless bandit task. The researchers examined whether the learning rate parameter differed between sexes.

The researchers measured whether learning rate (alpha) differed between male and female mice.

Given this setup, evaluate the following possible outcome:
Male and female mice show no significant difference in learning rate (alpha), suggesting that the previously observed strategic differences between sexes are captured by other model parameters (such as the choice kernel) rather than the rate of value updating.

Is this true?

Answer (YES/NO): NO